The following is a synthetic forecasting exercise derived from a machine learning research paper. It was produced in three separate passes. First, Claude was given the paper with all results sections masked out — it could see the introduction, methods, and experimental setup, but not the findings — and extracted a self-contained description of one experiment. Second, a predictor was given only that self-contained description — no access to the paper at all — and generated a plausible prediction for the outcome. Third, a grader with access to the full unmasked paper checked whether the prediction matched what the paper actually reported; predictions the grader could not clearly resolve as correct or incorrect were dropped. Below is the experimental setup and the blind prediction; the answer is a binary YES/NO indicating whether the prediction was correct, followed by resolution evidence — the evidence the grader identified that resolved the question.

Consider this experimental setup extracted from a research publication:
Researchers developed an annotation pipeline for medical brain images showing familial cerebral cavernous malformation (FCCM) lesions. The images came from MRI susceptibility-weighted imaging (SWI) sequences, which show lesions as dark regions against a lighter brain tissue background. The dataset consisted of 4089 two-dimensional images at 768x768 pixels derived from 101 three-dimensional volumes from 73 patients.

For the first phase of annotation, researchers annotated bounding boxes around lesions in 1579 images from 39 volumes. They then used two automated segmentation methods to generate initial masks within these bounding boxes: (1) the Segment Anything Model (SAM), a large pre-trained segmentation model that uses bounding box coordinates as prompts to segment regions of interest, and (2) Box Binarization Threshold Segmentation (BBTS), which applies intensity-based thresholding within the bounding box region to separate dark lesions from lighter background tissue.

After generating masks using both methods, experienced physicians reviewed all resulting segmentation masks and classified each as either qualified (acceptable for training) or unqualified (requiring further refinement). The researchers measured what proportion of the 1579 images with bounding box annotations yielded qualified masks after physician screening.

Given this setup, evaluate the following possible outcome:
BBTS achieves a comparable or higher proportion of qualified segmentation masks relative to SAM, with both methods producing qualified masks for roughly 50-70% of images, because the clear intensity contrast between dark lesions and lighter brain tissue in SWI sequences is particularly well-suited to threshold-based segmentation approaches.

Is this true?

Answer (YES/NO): NO